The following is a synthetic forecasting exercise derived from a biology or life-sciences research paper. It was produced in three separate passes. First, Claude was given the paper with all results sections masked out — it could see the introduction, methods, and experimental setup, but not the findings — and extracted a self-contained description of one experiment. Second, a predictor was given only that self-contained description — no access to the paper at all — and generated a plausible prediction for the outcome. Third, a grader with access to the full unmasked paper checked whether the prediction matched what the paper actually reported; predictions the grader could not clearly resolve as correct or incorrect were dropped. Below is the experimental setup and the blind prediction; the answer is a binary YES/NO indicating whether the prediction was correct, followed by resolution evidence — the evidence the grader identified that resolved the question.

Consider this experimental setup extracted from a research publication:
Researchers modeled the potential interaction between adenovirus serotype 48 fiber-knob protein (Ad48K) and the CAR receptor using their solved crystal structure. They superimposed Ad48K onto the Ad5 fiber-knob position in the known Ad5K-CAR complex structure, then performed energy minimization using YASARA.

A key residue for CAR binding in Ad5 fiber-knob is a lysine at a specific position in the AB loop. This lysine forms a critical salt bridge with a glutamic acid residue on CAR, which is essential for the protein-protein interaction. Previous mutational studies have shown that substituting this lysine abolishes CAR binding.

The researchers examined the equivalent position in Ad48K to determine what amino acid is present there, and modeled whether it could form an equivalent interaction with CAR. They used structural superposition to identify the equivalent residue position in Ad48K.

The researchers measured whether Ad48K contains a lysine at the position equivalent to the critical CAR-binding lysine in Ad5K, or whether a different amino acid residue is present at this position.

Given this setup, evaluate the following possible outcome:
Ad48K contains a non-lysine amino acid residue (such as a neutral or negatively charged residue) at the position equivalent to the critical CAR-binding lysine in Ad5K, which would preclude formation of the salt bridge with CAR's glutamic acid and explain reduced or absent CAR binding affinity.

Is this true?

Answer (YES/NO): NO